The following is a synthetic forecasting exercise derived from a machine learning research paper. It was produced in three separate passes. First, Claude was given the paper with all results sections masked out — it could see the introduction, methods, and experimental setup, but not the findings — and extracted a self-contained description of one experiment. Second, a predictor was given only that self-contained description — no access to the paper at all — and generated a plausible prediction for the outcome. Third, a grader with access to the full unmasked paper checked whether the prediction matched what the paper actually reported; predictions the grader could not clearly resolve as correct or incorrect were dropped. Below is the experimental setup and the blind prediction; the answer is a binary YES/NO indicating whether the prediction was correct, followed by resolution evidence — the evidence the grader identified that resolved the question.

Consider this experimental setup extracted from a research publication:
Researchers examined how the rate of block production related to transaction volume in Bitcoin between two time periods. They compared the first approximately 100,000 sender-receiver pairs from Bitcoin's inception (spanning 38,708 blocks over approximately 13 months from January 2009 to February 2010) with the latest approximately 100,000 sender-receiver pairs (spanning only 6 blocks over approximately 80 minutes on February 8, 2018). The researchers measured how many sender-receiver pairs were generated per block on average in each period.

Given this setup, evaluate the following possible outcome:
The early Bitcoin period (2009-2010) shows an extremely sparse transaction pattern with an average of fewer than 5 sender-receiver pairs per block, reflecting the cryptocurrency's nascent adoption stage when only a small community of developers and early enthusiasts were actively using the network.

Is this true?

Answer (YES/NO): YES